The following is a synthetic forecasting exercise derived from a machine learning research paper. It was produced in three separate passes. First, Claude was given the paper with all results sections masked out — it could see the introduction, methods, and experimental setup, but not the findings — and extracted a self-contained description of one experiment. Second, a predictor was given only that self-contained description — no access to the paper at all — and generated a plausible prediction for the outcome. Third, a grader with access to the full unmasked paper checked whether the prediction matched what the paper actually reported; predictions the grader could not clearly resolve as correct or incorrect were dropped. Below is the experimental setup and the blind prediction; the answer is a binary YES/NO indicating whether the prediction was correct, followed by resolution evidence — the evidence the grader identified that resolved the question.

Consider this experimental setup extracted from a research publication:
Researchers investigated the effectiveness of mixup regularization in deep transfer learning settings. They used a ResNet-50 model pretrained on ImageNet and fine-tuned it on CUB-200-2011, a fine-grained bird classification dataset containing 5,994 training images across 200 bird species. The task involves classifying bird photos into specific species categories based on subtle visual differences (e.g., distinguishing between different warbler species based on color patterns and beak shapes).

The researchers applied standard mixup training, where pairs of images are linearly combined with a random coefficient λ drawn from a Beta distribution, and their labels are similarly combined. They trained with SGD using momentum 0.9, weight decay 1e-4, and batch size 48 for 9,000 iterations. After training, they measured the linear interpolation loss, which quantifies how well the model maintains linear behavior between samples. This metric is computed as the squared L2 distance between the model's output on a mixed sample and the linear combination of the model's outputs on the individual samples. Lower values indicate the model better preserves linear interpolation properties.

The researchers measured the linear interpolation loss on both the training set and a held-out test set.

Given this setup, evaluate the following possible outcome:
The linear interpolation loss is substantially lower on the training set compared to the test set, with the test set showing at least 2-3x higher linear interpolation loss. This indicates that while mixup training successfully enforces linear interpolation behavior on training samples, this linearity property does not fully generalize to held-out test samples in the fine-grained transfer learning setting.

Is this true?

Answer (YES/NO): NO